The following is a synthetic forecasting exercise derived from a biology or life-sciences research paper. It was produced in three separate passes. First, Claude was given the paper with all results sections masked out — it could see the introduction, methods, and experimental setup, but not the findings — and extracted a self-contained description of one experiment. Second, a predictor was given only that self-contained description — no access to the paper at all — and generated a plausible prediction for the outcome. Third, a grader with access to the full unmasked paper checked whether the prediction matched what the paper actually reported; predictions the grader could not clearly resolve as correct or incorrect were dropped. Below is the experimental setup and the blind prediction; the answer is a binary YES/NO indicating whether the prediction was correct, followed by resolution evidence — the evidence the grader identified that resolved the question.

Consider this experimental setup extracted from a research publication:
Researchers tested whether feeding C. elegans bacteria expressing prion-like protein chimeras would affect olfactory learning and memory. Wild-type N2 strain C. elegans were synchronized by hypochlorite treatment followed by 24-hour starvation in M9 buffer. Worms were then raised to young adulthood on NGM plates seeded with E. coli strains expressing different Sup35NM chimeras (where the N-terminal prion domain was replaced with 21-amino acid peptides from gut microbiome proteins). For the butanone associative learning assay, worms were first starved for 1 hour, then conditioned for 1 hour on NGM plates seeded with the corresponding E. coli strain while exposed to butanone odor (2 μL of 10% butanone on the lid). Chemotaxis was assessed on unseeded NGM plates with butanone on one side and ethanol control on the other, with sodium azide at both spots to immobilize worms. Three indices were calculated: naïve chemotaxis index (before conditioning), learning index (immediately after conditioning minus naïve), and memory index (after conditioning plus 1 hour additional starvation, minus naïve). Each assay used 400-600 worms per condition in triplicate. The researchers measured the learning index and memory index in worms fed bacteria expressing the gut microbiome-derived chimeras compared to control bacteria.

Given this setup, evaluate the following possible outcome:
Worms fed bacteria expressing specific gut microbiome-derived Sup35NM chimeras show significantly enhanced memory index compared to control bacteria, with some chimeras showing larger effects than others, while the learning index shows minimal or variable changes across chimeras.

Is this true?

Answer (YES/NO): NO